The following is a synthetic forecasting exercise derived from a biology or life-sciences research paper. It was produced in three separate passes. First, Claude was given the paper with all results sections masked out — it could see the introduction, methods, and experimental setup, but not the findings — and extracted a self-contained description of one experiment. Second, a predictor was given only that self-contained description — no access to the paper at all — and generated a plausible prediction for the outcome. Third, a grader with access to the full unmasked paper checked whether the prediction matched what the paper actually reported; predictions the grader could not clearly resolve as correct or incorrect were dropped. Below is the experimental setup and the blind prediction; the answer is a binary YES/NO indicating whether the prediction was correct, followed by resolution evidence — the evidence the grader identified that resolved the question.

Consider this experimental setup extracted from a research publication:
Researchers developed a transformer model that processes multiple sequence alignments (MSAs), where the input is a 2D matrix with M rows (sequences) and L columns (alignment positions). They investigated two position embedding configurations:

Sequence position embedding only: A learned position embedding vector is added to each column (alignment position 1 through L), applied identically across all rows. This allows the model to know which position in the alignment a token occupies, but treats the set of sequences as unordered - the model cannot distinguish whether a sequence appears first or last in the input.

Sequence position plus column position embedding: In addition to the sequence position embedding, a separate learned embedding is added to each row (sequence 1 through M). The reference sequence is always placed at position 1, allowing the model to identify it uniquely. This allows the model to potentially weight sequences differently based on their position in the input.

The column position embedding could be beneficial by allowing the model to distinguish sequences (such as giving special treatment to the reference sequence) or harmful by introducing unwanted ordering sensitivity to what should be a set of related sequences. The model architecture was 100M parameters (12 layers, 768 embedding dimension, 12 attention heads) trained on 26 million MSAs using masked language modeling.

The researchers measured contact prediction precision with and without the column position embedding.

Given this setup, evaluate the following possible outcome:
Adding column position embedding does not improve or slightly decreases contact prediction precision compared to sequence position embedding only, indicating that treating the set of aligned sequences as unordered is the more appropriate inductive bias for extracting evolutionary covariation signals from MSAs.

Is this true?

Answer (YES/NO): NO